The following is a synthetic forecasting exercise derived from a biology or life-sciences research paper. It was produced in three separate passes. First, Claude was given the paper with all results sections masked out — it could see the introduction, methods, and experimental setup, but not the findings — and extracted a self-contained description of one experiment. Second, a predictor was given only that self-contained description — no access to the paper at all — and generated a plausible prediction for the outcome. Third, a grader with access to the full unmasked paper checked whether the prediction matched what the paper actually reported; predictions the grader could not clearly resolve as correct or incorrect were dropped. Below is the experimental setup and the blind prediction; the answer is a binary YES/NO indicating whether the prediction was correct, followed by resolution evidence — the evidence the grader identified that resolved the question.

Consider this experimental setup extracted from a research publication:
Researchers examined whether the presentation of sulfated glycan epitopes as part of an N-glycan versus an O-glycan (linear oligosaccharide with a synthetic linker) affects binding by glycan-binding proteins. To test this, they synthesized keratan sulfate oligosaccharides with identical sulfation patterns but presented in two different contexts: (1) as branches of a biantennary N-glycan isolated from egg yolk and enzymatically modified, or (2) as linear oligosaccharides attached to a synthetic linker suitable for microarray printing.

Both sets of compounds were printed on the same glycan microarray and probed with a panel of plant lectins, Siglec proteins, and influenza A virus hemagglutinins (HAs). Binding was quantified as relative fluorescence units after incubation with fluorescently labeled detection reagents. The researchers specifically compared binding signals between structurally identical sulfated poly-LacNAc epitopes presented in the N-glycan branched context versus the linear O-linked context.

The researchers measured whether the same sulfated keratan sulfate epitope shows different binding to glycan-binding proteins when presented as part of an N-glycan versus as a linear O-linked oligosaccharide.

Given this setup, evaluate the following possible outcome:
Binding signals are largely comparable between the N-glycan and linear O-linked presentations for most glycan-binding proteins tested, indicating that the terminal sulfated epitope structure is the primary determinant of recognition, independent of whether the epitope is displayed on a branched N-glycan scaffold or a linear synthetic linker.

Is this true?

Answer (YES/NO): NO